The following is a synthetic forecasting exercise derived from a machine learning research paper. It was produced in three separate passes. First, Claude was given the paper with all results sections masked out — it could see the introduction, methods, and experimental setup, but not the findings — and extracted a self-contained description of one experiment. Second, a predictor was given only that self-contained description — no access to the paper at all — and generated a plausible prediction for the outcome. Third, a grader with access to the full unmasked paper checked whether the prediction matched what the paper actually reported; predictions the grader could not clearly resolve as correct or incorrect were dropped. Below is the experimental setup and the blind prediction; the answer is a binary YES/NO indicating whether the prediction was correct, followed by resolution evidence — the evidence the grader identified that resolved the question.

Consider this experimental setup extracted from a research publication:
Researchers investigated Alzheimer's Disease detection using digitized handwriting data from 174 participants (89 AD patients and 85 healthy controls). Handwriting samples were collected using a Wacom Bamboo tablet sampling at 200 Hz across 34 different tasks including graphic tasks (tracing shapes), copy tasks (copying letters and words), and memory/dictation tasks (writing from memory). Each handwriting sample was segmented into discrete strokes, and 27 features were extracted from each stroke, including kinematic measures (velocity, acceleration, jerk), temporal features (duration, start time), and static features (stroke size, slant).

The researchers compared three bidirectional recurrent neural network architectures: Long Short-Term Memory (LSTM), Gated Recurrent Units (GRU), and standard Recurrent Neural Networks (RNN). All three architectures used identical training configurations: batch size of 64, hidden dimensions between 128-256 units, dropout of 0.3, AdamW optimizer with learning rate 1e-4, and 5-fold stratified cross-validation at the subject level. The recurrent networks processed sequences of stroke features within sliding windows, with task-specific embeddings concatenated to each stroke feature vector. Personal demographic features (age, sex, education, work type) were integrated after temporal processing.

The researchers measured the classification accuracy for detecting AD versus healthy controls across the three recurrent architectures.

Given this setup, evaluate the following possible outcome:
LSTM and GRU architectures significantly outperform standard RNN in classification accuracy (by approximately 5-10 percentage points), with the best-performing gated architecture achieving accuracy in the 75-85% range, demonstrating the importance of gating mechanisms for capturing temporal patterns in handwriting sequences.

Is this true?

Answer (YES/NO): NO